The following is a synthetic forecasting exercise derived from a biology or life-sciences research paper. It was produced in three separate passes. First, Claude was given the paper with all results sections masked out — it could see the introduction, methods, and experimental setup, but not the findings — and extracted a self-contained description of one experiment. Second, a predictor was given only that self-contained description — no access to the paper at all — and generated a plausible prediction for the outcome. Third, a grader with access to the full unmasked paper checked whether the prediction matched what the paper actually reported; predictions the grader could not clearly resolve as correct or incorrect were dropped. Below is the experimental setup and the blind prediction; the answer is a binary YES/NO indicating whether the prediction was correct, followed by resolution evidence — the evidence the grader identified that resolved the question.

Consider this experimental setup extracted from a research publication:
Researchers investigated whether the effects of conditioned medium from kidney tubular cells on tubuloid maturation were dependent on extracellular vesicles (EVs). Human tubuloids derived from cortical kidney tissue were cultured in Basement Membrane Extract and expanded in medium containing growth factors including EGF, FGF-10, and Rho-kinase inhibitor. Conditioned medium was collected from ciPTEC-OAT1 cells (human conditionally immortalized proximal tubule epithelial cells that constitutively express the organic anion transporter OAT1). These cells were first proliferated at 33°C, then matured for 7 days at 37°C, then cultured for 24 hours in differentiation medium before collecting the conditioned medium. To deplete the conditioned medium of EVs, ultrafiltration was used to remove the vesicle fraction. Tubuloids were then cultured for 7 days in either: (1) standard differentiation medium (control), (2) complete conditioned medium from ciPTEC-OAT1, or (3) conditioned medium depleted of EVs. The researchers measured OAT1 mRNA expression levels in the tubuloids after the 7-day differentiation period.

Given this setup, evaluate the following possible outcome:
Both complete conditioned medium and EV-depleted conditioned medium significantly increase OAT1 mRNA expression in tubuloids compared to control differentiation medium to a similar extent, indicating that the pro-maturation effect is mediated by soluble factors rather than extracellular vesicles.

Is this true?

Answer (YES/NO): NO